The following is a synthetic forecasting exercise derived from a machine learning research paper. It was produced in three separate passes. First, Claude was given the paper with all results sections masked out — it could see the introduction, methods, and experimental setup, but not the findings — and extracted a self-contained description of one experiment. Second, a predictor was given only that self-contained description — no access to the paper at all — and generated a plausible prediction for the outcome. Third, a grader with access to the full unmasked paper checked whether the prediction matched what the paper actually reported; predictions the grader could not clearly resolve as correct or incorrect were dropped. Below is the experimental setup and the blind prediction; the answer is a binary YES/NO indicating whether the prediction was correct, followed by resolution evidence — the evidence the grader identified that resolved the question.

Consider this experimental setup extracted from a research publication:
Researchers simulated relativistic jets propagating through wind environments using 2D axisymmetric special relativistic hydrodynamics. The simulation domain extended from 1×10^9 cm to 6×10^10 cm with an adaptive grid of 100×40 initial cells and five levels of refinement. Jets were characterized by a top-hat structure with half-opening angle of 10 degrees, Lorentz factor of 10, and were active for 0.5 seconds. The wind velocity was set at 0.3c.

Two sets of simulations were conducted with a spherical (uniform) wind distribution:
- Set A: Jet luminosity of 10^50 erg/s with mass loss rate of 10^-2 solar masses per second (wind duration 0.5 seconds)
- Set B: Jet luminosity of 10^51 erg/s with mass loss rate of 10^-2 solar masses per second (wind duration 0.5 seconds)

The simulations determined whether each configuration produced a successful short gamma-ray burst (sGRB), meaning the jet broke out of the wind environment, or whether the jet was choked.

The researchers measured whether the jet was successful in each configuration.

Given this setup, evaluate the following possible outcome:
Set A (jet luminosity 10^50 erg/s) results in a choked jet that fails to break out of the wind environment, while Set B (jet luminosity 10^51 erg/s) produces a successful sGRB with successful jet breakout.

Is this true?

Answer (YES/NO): YES